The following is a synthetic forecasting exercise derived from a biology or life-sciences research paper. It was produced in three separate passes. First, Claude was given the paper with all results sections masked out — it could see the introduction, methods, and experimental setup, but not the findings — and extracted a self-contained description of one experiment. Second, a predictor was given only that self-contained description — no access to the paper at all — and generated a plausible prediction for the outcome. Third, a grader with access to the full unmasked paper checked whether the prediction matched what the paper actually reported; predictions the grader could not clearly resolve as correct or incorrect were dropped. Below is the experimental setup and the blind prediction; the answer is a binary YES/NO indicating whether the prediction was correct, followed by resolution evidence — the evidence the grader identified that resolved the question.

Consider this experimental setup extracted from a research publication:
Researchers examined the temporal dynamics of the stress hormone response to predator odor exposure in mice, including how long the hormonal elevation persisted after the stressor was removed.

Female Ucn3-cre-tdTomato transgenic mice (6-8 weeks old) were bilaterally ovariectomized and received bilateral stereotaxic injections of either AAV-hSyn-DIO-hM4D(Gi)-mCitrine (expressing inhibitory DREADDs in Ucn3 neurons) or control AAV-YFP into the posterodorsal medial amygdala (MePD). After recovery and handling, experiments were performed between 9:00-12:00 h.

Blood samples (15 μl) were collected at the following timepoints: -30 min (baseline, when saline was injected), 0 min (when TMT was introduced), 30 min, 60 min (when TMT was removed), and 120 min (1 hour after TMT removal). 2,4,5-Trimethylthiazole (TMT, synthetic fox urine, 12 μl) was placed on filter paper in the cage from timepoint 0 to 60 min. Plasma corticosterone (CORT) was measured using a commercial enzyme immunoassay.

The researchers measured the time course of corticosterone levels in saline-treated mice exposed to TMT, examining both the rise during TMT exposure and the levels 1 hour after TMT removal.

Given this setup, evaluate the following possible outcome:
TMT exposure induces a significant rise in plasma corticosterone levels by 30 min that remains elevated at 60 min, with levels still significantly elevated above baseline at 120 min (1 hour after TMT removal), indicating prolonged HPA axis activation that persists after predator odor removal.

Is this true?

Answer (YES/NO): YES